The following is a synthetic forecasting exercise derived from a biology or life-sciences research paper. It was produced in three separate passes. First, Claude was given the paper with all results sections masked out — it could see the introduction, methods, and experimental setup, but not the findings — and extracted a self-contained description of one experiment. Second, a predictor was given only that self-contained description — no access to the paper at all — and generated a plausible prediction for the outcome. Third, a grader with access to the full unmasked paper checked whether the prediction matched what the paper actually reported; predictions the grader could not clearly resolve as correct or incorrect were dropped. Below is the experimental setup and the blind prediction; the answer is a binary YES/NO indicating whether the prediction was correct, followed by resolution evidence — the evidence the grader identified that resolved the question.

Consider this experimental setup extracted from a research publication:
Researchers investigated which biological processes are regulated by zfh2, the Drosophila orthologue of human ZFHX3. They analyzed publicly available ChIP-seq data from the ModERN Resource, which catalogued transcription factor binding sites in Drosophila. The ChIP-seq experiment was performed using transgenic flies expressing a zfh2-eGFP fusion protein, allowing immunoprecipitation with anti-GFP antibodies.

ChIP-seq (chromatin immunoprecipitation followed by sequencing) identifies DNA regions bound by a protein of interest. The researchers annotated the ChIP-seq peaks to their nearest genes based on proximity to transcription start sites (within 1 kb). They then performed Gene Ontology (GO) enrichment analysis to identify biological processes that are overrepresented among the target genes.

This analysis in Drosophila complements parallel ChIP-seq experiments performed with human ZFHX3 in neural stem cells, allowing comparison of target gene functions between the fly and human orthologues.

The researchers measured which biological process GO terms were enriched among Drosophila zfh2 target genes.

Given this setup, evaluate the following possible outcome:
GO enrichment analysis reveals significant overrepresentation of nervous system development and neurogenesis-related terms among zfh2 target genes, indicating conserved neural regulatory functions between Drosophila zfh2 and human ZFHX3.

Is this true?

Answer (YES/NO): YES